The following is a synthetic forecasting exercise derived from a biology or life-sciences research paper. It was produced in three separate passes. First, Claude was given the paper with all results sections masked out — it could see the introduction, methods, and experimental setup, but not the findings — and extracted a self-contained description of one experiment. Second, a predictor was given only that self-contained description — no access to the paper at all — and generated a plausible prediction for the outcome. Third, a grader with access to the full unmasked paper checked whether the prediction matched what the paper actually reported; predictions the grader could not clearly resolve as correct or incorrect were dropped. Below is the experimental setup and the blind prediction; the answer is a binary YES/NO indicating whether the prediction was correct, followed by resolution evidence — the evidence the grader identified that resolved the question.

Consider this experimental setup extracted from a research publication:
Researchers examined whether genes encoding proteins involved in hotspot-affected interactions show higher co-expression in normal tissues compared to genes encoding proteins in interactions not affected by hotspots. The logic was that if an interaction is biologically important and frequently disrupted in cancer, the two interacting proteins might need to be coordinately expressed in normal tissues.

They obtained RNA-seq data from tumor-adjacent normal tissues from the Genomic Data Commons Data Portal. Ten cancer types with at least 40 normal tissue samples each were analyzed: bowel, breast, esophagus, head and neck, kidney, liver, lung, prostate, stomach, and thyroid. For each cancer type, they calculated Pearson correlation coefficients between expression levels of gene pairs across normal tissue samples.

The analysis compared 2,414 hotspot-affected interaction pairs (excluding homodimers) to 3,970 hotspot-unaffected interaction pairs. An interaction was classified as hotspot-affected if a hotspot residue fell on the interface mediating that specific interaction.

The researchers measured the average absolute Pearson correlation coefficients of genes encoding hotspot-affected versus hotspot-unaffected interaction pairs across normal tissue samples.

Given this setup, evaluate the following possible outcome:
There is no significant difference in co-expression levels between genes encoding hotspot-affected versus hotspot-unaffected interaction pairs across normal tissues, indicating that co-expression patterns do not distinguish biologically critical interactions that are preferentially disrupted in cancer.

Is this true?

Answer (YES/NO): NO